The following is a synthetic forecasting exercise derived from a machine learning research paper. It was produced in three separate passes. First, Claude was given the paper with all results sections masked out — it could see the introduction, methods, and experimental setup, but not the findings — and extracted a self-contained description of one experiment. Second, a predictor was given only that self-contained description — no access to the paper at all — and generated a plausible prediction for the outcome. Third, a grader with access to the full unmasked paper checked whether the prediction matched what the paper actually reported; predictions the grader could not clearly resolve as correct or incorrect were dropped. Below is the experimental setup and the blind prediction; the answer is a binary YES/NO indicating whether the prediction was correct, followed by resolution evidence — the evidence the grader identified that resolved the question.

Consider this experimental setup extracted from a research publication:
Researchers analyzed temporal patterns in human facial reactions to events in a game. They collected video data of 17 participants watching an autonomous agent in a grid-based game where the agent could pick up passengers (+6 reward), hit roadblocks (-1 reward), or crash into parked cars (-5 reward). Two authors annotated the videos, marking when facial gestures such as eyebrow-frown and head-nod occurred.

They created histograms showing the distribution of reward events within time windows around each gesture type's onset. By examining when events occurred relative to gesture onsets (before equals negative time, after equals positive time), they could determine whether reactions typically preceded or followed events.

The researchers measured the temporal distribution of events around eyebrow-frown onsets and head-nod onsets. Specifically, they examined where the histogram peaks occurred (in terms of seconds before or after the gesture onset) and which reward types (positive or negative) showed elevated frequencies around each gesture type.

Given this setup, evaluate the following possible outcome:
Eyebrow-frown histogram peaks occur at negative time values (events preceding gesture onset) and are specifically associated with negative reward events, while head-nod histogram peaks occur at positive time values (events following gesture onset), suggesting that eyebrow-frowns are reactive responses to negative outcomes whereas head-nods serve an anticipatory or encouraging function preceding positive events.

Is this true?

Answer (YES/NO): NO